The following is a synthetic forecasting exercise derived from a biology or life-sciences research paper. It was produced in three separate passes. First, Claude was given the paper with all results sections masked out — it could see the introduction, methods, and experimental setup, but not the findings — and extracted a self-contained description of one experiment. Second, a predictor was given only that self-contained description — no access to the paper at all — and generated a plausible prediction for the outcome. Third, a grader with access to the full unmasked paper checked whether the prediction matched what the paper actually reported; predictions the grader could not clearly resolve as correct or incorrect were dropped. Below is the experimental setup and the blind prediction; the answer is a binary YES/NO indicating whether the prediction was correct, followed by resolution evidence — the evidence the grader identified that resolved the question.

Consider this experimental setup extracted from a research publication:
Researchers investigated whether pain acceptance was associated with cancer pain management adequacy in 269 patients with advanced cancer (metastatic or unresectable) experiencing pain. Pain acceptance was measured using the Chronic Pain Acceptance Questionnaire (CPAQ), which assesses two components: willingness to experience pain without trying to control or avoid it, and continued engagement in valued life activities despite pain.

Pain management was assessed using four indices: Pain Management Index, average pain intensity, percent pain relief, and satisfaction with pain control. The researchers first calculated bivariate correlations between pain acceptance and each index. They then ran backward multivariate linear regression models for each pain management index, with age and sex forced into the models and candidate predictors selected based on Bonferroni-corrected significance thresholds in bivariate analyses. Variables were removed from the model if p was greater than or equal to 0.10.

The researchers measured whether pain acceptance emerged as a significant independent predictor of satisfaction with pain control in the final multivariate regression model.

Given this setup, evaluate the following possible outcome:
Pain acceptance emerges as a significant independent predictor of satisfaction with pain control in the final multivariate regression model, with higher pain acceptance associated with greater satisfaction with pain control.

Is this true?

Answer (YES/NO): NO